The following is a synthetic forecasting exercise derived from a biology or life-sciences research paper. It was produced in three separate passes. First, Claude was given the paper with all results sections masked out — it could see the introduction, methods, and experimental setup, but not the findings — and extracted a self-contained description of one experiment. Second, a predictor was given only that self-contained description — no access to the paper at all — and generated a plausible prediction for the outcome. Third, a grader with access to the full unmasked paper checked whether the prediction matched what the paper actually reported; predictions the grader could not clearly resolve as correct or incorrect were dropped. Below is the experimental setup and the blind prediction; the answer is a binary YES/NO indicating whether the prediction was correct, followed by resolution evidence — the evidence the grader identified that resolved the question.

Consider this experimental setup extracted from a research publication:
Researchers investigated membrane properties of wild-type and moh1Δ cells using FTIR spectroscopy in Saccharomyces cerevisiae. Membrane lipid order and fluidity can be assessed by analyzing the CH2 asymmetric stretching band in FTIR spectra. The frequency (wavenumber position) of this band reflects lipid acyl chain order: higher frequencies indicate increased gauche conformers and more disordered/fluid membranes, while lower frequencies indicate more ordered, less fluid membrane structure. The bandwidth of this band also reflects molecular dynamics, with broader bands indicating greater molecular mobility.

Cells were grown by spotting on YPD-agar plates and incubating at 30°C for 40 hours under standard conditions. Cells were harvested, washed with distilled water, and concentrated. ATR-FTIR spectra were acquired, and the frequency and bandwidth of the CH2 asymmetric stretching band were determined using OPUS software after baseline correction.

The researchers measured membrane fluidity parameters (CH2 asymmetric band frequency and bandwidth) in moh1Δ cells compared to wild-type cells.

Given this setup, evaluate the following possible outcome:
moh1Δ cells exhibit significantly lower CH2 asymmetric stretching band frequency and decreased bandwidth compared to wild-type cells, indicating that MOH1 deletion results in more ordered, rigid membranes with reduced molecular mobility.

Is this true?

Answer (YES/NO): NO